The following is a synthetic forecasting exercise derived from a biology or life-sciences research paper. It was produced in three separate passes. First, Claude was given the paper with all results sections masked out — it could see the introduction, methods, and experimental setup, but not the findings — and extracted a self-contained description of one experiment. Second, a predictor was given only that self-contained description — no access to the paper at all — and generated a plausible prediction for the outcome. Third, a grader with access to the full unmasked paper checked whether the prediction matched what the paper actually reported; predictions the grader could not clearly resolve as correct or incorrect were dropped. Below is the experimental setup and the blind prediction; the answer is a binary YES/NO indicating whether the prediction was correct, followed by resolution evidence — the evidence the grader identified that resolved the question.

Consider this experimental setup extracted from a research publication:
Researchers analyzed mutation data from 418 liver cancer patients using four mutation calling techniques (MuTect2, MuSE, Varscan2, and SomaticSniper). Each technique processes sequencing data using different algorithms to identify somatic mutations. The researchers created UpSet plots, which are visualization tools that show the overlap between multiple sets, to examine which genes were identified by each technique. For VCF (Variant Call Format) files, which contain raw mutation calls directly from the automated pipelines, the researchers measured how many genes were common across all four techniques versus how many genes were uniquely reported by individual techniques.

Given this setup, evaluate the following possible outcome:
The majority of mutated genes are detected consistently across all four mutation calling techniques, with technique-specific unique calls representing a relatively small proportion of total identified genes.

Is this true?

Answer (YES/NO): YES